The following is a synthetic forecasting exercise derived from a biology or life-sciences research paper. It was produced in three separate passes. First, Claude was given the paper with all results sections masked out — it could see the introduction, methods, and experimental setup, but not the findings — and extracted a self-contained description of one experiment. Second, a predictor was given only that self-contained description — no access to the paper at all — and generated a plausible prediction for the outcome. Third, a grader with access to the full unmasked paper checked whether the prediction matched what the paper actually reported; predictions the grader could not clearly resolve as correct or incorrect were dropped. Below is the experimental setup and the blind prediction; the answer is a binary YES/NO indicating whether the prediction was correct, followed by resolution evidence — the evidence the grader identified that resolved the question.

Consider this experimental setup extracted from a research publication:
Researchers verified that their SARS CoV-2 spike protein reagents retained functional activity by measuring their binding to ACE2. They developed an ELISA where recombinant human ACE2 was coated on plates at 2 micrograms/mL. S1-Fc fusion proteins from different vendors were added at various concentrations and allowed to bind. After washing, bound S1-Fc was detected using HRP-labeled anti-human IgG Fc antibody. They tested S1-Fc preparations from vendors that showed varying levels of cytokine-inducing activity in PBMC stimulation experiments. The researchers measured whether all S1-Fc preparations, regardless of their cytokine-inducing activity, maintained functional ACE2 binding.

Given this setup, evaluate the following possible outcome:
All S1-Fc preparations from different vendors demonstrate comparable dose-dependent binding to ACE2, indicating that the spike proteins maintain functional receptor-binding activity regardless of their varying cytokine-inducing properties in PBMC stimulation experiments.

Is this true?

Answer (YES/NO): YES